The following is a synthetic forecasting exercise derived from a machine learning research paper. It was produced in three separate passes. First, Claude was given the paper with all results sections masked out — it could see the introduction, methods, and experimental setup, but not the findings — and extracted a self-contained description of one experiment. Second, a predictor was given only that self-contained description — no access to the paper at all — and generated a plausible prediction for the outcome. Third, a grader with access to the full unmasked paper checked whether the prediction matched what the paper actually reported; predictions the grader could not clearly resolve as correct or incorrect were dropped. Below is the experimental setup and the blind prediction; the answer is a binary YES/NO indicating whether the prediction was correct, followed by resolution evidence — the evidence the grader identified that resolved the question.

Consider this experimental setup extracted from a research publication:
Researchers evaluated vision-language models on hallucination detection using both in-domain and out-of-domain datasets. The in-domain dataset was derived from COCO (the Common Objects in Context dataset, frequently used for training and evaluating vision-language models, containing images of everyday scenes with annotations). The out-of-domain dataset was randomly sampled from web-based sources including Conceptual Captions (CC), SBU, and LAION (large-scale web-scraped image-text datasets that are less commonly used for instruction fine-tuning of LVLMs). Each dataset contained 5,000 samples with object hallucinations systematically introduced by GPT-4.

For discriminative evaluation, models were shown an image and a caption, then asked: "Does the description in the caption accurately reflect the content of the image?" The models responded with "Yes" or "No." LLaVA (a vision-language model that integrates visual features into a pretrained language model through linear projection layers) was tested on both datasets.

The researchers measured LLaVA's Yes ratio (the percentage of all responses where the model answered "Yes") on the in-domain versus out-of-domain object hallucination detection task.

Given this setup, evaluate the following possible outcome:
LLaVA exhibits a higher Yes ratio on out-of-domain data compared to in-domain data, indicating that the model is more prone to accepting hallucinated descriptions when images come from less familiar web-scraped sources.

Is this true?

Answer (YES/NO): NO